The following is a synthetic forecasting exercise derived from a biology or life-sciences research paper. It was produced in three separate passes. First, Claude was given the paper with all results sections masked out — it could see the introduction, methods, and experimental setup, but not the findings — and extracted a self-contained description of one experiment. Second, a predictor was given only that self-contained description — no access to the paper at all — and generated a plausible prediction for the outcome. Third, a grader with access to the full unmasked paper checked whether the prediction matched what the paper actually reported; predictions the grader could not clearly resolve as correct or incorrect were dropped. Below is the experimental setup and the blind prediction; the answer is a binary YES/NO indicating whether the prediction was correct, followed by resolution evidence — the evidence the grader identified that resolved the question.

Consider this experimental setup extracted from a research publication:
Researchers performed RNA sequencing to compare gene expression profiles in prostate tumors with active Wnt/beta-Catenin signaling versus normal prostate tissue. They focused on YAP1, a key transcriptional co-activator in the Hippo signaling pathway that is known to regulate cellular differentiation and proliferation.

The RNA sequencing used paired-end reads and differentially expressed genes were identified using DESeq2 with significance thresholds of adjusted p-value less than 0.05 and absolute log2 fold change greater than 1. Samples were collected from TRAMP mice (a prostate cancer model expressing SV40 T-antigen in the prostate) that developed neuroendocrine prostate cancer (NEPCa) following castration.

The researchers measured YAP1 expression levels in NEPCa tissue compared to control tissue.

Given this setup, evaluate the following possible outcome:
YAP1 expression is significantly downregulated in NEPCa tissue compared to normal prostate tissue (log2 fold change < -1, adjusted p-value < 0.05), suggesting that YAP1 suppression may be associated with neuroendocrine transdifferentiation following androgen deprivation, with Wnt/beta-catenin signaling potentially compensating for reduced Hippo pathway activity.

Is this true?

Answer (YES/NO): YES